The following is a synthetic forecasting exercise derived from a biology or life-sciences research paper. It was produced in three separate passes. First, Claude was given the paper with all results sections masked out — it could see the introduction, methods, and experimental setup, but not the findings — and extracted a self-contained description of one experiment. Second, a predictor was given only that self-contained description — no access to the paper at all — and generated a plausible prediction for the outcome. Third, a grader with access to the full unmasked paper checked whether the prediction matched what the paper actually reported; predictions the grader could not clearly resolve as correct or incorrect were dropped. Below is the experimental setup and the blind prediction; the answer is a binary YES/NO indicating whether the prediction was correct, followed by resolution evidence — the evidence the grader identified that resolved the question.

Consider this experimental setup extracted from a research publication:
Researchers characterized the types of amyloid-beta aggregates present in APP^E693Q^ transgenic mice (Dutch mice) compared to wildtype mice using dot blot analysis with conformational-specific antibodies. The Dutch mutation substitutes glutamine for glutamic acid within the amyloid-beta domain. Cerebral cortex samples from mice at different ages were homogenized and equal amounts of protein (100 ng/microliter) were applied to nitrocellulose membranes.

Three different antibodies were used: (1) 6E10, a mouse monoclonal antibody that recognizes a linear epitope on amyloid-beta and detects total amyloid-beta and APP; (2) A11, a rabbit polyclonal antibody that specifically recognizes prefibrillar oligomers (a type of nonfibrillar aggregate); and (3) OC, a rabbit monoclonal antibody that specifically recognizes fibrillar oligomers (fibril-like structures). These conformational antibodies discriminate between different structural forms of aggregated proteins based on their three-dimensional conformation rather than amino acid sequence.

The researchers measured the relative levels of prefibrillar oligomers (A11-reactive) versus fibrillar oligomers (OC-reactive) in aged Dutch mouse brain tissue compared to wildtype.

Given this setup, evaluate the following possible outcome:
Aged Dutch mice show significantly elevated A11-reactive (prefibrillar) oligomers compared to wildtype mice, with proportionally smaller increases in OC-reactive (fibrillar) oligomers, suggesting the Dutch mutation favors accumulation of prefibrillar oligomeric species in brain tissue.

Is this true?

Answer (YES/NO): YES